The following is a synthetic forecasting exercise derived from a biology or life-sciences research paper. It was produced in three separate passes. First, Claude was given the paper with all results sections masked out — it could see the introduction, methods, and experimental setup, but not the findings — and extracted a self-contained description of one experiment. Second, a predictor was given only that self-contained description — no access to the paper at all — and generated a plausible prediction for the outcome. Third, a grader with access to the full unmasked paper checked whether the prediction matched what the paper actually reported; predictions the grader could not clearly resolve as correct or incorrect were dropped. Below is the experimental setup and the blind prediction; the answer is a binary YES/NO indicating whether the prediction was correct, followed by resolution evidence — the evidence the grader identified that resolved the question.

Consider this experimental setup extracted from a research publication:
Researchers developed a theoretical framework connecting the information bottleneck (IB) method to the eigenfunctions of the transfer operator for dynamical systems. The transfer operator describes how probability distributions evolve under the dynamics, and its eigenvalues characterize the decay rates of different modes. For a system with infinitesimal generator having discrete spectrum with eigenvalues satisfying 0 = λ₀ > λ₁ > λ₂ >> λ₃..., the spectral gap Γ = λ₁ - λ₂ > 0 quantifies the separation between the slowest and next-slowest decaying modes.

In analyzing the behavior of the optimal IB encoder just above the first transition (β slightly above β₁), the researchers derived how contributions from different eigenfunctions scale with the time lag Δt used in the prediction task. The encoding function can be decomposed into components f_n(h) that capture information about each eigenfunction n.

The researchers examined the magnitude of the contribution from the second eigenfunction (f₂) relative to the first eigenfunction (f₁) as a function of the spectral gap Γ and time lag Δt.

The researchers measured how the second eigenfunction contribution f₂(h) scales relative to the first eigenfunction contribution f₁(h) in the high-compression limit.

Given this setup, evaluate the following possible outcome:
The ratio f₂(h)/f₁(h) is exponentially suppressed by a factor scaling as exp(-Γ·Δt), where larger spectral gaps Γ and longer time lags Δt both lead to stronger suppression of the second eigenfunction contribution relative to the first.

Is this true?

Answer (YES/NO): YES